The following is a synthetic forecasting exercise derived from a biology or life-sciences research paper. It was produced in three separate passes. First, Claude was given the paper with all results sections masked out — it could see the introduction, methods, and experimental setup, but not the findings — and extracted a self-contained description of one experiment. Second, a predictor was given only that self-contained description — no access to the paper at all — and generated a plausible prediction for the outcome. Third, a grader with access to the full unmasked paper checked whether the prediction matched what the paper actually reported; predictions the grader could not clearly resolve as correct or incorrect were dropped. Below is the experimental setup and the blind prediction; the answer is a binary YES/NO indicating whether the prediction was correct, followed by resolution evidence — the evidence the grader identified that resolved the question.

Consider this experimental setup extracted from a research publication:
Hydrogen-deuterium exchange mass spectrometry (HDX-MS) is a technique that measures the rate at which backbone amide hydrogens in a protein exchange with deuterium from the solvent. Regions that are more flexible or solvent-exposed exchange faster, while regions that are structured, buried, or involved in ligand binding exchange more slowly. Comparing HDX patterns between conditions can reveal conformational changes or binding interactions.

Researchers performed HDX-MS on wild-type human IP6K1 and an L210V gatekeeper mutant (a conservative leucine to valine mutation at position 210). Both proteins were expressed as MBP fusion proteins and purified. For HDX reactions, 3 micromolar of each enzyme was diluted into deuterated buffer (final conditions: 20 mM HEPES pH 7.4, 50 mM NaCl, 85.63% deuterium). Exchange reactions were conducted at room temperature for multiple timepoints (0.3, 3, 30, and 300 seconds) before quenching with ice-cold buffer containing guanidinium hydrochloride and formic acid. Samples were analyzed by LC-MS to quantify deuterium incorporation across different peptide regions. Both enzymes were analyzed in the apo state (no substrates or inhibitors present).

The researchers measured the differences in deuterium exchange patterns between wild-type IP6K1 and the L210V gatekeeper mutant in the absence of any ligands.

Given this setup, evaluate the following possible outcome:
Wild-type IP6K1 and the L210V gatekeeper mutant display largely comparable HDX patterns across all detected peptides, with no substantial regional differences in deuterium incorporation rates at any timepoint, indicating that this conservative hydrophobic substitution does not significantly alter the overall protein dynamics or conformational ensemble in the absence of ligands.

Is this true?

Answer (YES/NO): NO